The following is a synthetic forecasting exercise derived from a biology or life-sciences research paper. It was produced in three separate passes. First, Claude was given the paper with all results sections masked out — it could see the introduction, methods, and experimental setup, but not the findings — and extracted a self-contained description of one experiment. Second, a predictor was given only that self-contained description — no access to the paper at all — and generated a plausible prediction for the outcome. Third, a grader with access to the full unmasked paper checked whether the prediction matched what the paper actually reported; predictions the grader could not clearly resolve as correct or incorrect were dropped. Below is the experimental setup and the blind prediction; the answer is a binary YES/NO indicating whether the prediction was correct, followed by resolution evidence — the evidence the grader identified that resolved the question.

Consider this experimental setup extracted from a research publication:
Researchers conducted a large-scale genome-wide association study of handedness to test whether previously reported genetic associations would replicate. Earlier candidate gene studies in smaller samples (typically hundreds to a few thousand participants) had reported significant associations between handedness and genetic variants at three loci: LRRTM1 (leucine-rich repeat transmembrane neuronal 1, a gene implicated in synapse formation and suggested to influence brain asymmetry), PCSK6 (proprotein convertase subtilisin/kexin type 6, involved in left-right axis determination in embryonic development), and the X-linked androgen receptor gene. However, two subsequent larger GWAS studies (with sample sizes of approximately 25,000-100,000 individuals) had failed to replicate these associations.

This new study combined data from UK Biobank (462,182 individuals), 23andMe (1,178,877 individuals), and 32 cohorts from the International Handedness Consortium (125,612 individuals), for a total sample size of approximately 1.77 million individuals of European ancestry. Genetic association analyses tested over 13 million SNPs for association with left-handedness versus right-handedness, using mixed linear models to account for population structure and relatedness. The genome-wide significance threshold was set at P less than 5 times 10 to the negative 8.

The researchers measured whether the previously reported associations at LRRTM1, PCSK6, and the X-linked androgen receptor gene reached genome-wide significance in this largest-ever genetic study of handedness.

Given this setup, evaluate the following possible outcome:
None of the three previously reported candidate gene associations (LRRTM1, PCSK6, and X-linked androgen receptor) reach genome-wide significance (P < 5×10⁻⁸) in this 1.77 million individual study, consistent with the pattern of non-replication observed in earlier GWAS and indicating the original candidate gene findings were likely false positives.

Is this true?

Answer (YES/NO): YES